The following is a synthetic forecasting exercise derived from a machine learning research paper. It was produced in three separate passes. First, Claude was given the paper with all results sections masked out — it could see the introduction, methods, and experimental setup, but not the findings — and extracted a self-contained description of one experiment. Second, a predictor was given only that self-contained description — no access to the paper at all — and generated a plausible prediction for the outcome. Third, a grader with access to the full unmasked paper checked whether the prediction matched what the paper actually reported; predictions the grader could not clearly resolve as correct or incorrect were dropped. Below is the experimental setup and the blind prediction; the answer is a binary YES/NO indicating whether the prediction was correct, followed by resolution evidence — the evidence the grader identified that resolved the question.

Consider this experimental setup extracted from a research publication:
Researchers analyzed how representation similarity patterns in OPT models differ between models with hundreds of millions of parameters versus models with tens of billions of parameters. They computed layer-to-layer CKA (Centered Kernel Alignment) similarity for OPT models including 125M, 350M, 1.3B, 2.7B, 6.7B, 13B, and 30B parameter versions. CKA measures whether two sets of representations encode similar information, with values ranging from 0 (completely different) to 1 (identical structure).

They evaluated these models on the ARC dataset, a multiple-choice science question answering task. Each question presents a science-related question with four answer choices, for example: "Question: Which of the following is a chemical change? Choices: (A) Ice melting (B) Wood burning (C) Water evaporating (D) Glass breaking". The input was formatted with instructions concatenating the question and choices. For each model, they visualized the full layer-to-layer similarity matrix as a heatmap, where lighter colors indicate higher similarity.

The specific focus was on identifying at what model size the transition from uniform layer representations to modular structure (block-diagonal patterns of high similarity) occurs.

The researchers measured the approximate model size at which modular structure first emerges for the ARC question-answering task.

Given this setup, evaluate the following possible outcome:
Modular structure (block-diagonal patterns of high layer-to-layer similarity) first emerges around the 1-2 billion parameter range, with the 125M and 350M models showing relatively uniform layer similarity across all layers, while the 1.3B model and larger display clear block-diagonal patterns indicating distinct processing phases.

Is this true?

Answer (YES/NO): NO